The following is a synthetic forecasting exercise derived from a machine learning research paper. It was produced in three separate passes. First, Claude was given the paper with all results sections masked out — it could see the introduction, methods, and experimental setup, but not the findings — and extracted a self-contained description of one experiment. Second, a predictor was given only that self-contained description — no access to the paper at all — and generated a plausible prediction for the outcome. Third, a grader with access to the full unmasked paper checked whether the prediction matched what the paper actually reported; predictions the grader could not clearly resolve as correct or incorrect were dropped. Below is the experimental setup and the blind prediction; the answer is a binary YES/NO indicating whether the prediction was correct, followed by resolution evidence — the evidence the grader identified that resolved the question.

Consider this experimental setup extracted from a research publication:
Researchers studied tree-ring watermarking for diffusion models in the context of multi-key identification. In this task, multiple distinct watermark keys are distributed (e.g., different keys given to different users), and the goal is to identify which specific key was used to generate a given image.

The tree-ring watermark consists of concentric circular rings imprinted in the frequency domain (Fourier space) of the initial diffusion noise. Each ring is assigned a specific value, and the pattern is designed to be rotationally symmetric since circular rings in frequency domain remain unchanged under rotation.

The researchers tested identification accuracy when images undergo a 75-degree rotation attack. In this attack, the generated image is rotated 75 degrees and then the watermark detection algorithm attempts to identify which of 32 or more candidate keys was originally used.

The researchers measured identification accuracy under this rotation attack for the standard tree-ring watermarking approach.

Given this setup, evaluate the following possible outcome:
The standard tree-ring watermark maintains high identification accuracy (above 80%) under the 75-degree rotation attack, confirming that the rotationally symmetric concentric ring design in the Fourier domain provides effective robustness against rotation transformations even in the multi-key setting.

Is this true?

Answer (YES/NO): NO